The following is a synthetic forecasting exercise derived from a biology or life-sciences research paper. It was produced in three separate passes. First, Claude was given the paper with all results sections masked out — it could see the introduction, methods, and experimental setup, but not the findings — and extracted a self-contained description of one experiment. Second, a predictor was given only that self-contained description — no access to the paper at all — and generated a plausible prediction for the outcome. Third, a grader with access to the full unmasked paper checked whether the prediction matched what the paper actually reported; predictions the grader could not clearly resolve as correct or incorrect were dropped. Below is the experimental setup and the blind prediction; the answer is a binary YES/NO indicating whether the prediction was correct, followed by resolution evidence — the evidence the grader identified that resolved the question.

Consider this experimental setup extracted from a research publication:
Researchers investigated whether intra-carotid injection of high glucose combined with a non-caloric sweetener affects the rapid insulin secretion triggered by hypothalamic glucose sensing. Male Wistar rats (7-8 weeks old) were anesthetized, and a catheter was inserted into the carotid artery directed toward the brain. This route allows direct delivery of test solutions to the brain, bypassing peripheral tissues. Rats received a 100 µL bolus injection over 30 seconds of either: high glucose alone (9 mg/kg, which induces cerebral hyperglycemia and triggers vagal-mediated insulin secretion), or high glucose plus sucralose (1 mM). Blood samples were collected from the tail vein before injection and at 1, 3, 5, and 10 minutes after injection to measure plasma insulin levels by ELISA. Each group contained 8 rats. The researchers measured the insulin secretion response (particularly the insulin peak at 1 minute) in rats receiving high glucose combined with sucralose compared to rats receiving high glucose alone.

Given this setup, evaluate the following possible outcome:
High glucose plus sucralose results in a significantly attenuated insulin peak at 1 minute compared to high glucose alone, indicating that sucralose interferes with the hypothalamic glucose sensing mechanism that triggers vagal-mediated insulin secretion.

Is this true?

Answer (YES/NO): YES